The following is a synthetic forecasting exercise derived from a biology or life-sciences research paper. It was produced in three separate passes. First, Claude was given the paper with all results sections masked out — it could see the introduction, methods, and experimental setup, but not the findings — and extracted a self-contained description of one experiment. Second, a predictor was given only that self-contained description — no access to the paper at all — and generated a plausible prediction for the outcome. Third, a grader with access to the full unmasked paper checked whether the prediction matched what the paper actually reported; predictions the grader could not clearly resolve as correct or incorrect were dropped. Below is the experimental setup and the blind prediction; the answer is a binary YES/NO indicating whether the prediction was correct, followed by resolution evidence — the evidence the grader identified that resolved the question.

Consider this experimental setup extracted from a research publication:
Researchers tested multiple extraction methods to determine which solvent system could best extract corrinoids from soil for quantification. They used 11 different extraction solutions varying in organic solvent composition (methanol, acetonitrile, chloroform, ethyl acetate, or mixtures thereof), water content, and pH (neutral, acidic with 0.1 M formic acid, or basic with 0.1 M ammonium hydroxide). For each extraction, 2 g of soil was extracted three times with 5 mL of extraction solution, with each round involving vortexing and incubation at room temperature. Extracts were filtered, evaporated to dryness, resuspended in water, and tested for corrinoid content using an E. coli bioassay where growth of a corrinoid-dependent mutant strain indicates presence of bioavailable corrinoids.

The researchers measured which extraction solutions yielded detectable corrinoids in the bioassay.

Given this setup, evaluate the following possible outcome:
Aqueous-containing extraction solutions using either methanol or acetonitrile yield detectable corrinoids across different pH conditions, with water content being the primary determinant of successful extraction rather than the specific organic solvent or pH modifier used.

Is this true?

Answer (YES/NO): NO